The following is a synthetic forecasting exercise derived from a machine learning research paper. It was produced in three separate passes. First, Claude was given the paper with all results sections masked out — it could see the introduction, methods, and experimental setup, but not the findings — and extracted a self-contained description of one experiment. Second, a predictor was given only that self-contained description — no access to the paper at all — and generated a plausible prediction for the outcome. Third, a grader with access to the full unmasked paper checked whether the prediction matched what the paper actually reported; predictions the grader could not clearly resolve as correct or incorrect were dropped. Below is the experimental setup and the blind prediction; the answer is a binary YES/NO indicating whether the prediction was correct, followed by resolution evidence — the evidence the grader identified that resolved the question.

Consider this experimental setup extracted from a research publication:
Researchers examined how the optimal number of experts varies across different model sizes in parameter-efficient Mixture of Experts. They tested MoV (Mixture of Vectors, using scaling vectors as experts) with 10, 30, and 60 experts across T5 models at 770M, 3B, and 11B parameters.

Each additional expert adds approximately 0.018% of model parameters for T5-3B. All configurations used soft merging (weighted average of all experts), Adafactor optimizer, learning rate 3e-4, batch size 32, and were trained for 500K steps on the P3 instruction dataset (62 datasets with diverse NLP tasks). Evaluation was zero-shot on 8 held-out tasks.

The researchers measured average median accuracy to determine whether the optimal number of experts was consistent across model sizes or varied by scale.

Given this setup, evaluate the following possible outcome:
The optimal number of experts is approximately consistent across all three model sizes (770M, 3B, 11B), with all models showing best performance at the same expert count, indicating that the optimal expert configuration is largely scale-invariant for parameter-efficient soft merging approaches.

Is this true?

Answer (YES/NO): NO